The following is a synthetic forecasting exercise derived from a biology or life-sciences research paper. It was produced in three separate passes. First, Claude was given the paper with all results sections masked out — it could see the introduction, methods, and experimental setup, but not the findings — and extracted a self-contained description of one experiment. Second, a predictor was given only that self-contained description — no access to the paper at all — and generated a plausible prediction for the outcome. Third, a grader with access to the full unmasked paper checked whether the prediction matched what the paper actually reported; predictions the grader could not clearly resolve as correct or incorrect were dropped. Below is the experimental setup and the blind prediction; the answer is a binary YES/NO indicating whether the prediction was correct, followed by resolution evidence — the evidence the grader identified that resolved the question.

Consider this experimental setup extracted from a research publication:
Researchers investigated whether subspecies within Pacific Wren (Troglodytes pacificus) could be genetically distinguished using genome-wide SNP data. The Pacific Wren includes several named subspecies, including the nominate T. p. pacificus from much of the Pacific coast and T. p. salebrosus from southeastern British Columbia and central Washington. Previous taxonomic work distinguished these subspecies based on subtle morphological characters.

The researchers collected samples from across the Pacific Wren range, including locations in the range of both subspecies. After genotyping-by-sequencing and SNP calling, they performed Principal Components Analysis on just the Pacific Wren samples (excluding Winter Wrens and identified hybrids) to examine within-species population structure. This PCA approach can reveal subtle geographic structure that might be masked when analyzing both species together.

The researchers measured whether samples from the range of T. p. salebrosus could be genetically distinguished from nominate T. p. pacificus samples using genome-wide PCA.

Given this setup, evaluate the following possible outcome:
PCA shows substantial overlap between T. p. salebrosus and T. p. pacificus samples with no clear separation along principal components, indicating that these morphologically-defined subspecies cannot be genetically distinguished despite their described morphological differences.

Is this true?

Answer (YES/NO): YES